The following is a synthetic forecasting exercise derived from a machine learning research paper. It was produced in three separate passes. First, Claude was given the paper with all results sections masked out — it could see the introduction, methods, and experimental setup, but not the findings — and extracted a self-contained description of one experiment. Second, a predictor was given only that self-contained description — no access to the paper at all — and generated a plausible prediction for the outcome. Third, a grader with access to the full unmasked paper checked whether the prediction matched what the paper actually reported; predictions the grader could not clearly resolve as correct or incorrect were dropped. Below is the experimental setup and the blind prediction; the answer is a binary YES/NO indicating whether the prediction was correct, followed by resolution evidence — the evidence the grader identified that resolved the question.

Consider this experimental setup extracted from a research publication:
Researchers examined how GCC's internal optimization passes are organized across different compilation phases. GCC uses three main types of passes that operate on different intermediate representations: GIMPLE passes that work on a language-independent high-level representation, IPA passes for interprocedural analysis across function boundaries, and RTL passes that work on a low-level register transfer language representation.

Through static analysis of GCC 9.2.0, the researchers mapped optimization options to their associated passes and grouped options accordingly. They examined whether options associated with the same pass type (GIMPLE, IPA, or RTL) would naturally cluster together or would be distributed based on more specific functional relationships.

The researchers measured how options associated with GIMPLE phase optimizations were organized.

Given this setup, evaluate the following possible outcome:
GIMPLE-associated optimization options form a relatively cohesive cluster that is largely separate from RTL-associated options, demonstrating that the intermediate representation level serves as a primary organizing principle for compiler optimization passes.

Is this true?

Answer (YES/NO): NO